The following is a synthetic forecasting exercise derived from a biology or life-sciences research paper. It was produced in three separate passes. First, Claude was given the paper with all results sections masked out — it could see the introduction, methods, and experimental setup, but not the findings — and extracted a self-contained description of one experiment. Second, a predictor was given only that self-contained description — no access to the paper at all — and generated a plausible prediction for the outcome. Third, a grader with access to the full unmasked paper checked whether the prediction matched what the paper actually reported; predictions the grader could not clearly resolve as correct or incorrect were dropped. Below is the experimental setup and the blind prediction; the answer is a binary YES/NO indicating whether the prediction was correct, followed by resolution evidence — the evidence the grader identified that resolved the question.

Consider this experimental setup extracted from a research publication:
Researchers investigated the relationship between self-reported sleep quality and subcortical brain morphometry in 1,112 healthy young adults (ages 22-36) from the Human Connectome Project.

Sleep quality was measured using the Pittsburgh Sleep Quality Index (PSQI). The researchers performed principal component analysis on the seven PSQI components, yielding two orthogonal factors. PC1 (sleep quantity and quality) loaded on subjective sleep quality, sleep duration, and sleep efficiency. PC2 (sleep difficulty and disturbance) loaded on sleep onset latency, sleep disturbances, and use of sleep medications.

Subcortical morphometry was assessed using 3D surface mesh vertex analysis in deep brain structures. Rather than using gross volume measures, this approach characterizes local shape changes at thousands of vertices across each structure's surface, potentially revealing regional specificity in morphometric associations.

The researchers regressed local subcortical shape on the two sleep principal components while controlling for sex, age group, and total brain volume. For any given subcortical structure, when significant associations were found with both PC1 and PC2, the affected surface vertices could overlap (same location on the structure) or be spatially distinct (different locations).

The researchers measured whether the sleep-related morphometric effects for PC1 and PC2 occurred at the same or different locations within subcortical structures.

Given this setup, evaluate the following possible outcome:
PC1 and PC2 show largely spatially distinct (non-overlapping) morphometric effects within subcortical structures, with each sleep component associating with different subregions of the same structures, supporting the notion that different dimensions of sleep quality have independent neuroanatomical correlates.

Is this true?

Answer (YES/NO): NO